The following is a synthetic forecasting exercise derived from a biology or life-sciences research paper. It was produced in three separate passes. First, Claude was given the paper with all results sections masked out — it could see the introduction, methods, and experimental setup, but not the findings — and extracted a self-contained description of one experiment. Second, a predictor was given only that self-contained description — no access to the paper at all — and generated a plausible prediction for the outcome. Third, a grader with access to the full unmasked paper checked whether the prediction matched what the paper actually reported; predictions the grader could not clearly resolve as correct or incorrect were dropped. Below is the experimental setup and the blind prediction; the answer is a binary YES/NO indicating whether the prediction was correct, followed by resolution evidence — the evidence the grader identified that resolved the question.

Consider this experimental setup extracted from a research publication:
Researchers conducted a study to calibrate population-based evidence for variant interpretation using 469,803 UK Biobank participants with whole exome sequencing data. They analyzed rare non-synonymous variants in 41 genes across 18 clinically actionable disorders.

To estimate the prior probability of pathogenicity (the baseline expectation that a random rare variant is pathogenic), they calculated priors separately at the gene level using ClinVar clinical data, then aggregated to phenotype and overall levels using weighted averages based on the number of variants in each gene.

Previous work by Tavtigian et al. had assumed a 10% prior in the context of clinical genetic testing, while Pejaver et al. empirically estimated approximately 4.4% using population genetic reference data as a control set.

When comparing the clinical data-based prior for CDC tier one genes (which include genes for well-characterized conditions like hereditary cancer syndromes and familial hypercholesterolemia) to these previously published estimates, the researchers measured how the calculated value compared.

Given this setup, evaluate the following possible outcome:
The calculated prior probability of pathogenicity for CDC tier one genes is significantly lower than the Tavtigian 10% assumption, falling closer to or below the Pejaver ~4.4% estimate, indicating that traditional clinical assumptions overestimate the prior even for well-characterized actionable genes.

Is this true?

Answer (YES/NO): YES